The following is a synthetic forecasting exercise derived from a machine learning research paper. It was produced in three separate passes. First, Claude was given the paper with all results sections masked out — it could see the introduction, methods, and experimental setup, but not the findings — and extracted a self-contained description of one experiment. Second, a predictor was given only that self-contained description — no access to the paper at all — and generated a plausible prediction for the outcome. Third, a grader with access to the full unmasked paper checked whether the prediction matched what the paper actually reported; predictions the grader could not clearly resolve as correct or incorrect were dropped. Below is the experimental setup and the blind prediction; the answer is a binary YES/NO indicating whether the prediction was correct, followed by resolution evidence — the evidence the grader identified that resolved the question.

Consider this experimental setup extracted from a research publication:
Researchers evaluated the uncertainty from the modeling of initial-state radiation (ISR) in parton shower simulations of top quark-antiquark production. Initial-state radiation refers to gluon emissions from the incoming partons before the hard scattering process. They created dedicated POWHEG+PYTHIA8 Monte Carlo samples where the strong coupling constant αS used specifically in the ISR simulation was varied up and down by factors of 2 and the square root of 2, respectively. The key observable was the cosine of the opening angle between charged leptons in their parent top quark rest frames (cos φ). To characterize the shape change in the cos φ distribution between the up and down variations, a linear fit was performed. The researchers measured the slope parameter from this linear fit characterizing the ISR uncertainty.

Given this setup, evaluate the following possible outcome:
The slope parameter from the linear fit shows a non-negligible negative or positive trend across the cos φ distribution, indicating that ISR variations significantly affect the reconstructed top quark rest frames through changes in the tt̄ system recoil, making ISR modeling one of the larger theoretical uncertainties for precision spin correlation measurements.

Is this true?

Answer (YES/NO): NO